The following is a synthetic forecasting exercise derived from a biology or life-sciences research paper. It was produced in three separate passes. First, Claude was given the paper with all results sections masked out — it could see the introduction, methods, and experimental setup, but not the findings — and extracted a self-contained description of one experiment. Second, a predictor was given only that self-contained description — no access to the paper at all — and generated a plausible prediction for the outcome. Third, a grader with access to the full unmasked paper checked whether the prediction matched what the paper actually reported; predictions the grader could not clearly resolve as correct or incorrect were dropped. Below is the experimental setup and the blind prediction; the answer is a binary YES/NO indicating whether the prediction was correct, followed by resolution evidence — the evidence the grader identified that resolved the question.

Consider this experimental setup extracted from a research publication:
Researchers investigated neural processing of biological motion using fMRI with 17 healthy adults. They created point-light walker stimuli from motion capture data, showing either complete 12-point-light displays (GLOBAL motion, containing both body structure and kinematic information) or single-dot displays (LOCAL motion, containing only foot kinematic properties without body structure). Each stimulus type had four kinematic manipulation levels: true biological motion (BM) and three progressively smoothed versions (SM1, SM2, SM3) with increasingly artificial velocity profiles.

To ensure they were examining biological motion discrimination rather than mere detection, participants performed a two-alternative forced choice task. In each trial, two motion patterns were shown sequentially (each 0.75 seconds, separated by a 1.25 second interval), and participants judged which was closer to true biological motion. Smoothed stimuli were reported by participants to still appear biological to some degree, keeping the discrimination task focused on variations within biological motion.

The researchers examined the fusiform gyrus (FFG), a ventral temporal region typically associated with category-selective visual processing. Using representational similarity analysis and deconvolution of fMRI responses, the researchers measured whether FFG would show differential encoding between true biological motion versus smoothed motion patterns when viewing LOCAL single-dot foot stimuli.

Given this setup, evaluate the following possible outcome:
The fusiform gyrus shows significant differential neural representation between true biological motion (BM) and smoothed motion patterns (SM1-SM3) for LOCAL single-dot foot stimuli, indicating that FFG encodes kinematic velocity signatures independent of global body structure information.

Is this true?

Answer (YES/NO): NO